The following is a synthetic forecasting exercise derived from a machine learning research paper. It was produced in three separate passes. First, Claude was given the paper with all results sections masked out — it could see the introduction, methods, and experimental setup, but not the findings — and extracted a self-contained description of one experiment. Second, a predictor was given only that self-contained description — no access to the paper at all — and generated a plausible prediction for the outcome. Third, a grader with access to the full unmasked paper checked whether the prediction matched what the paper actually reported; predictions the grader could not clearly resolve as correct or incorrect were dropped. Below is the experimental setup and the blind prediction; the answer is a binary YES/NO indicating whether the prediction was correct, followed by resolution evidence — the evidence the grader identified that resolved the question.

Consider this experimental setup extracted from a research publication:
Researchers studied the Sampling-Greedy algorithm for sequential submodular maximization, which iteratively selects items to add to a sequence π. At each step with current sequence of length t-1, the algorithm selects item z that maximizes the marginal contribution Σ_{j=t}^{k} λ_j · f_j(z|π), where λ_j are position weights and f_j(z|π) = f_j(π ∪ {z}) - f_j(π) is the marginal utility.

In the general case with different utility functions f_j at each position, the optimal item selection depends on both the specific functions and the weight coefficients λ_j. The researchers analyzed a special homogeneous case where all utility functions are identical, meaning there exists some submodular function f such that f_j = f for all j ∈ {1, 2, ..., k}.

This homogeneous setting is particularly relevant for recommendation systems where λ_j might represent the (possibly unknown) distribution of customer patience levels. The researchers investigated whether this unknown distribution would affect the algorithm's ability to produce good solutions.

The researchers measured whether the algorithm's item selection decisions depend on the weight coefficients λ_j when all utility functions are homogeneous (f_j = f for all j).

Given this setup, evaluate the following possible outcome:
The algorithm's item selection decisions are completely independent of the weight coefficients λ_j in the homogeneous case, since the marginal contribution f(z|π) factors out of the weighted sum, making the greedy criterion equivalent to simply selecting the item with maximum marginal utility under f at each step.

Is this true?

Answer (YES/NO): YES